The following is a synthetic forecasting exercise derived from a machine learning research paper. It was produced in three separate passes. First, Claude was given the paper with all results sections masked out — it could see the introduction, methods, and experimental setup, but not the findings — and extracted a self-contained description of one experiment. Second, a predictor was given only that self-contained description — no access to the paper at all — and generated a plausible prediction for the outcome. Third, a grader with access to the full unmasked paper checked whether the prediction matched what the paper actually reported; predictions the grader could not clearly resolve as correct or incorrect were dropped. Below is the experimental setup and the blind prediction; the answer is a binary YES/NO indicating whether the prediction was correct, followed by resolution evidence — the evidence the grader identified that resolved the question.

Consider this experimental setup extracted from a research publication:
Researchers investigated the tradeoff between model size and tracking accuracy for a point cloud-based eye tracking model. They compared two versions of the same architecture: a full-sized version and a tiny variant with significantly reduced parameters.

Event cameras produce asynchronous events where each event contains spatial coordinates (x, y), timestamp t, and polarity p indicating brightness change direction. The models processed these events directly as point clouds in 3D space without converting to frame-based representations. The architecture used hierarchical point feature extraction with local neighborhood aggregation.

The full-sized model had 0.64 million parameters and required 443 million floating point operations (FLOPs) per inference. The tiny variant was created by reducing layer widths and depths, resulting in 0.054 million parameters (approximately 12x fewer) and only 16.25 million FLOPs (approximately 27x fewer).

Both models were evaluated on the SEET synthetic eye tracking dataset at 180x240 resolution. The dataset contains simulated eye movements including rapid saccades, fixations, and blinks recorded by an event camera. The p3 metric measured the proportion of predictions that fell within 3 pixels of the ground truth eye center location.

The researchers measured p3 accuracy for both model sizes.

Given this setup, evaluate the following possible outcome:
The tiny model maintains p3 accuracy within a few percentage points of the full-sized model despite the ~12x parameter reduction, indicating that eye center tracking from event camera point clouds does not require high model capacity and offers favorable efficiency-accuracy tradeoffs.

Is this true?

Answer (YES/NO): NO